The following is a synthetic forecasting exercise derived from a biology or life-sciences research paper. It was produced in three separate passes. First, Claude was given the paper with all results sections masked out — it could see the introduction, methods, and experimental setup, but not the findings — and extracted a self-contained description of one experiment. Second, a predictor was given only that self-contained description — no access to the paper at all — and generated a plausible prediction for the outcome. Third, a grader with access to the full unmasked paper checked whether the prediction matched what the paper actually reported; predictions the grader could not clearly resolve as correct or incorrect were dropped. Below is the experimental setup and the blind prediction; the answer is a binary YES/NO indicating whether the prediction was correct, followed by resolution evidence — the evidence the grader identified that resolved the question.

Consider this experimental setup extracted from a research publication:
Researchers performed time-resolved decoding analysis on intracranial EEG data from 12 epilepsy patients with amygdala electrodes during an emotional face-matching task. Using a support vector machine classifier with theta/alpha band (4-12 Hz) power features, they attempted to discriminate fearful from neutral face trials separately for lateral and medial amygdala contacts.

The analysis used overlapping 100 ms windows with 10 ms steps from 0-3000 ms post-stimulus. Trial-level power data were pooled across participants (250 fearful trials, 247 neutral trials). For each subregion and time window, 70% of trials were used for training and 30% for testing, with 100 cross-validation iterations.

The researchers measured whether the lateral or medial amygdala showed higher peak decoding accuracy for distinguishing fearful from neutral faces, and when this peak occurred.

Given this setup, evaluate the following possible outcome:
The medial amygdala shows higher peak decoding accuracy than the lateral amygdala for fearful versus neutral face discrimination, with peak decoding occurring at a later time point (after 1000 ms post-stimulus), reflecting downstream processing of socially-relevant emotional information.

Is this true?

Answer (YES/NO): NO